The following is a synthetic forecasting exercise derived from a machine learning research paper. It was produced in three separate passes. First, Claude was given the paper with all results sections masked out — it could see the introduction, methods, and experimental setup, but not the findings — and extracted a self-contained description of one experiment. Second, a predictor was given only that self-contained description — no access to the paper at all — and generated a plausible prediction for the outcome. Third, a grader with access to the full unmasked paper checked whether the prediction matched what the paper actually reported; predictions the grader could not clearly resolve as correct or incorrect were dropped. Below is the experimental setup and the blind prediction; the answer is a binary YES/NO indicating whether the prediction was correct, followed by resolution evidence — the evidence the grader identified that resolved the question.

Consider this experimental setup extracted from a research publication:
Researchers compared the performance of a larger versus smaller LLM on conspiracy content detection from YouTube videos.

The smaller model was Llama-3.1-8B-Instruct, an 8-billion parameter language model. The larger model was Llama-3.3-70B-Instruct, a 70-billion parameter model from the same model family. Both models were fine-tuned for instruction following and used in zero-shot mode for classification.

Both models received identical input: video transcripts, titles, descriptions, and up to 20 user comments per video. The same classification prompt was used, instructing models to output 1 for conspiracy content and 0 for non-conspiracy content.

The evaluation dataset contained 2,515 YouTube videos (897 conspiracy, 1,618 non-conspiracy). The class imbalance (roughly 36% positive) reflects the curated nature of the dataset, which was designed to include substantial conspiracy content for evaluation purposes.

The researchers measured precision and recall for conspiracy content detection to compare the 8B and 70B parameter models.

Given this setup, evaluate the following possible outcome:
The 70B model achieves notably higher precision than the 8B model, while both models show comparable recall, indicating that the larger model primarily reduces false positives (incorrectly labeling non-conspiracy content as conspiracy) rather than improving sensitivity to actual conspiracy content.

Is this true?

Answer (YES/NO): NO